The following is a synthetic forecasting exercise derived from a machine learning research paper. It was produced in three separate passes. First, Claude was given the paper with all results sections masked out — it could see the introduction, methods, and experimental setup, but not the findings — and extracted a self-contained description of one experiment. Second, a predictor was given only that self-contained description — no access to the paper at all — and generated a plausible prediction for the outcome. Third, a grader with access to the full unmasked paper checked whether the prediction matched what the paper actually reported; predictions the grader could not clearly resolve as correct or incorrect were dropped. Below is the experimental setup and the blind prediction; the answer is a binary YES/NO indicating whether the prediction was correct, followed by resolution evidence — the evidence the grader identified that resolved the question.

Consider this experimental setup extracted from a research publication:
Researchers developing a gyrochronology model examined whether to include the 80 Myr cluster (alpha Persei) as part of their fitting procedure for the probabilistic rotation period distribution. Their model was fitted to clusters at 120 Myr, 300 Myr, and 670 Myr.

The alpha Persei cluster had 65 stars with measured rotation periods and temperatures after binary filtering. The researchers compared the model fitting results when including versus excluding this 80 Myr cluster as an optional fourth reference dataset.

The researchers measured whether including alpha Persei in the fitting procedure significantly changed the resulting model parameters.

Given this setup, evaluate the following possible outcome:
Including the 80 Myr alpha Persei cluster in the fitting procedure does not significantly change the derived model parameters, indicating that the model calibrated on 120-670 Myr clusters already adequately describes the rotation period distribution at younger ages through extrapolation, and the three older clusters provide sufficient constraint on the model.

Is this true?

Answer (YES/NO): YES